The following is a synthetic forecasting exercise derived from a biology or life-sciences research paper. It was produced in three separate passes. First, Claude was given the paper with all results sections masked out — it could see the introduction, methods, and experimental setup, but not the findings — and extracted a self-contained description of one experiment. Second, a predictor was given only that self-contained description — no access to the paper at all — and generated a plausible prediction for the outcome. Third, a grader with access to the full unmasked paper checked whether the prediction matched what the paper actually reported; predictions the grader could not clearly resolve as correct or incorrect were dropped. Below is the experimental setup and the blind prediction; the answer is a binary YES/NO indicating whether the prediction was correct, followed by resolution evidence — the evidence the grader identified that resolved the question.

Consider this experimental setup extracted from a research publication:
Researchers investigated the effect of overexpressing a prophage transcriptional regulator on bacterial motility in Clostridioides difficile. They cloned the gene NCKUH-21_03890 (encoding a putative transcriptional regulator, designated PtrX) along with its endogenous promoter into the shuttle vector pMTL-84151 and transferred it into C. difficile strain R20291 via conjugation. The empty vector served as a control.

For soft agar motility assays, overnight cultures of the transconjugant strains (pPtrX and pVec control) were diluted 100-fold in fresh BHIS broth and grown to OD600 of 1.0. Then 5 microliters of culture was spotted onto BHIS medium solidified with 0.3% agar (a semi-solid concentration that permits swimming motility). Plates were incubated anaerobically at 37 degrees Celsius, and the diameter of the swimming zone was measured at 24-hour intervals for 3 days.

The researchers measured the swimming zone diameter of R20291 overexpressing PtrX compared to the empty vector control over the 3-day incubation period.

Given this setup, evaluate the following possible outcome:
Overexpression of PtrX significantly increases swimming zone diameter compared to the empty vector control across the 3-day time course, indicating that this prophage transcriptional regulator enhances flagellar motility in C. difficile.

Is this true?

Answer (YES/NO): YES